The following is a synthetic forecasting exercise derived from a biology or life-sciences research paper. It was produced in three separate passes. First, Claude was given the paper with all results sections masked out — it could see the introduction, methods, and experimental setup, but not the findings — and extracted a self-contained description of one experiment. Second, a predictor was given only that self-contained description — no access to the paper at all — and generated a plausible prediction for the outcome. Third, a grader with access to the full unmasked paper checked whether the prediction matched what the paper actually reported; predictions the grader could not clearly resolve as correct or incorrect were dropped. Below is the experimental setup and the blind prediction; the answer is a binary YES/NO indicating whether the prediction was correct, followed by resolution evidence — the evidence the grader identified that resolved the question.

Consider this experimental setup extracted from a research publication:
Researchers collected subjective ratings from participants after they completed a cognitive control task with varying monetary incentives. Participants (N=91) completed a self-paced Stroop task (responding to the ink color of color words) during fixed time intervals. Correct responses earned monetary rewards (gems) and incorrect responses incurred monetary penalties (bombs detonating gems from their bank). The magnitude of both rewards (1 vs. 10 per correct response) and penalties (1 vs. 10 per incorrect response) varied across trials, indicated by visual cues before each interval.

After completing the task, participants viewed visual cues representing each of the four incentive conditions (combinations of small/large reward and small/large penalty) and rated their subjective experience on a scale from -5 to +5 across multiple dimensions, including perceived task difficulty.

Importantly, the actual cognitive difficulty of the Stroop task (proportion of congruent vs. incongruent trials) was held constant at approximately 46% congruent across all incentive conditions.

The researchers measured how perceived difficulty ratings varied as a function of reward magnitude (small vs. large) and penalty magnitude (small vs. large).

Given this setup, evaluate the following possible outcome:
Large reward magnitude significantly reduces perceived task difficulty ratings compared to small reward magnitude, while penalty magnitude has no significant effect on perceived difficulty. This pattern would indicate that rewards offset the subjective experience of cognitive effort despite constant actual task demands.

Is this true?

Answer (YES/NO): NO